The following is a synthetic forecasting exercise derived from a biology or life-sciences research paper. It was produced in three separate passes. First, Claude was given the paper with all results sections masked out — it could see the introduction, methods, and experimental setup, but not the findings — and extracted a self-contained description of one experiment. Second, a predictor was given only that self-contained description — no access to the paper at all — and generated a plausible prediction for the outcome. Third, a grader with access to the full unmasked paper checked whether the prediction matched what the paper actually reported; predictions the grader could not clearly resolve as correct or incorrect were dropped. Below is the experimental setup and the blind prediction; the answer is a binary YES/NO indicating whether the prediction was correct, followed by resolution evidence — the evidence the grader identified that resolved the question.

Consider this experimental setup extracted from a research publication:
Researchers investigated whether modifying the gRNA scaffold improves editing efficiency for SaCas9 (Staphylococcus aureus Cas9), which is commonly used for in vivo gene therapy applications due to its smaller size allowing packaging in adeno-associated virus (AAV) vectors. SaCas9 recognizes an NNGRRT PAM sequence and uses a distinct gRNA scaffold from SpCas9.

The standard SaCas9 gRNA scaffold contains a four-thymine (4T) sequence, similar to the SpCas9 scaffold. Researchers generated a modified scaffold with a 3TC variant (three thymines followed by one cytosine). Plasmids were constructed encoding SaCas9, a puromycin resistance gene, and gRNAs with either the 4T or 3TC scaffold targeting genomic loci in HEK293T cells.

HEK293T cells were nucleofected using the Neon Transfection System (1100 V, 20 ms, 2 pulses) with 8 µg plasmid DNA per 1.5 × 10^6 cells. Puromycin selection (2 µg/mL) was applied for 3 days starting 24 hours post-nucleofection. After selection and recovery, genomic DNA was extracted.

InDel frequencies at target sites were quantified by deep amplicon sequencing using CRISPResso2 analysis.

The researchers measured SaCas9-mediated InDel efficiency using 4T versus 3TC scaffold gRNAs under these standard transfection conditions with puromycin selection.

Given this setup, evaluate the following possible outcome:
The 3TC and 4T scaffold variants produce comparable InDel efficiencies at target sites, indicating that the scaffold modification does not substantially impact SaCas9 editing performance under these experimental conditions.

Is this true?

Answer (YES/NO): NO